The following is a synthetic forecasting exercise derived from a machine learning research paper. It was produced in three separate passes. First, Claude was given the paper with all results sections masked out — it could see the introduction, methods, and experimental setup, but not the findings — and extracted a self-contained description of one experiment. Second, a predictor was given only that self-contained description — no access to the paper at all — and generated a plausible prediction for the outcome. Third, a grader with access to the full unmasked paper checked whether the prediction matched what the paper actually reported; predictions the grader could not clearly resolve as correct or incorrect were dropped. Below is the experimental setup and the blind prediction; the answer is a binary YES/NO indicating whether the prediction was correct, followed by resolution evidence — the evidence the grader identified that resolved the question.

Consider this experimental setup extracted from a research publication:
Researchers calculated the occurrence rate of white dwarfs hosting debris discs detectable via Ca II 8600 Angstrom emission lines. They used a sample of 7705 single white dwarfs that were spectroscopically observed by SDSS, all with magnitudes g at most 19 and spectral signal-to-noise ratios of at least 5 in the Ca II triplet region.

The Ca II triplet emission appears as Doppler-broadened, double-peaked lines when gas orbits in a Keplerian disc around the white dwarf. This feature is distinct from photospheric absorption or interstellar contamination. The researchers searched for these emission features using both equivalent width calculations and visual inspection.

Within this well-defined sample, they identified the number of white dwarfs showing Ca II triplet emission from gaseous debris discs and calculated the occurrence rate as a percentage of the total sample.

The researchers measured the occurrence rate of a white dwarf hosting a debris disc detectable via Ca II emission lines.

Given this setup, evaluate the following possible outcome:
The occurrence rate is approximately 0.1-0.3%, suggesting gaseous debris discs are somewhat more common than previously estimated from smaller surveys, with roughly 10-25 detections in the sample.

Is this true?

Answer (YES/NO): NO